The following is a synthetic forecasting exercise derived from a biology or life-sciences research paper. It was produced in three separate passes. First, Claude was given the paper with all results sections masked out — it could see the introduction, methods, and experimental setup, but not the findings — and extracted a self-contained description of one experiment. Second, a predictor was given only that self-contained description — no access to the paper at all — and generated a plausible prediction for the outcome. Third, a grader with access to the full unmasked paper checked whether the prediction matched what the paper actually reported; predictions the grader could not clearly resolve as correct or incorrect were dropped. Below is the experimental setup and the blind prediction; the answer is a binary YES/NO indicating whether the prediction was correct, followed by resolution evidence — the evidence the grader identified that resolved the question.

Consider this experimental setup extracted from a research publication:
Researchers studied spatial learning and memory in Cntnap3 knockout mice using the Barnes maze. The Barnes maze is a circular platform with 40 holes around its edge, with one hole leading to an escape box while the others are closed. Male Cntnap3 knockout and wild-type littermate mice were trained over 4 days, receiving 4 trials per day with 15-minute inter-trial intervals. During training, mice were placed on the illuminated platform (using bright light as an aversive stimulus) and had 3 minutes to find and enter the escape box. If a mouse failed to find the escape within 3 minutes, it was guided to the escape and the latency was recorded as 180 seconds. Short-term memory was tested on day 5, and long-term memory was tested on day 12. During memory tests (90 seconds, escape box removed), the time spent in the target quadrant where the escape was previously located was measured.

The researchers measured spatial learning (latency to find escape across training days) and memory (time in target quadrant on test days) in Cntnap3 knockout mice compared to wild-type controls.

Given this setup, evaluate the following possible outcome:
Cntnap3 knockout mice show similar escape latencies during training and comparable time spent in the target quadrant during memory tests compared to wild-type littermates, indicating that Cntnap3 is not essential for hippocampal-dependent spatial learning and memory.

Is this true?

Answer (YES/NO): NO